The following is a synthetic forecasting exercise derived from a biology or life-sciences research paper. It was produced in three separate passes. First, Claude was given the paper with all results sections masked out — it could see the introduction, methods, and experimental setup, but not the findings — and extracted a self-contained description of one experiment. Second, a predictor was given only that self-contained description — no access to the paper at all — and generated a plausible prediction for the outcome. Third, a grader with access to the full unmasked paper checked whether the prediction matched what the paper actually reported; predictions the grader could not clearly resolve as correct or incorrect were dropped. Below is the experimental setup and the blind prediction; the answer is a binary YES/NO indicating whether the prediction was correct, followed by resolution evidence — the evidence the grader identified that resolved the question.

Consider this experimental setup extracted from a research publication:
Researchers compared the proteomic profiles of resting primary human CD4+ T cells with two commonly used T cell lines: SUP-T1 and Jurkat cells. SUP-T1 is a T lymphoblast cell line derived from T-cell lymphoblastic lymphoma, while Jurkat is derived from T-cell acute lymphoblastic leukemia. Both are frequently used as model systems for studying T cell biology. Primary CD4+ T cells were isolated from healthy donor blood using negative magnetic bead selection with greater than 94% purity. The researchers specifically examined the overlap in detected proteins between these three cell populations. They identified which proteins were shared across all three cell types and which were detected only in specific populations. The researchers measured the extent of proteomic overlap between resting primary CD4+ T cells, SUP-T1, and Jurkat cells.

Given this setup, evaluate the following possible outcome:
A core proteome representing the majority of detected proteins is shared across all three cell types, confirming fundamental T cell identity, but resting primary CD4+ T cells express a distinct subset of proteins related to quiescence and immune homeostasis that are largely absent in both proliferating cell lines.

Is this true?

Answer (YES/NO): NO